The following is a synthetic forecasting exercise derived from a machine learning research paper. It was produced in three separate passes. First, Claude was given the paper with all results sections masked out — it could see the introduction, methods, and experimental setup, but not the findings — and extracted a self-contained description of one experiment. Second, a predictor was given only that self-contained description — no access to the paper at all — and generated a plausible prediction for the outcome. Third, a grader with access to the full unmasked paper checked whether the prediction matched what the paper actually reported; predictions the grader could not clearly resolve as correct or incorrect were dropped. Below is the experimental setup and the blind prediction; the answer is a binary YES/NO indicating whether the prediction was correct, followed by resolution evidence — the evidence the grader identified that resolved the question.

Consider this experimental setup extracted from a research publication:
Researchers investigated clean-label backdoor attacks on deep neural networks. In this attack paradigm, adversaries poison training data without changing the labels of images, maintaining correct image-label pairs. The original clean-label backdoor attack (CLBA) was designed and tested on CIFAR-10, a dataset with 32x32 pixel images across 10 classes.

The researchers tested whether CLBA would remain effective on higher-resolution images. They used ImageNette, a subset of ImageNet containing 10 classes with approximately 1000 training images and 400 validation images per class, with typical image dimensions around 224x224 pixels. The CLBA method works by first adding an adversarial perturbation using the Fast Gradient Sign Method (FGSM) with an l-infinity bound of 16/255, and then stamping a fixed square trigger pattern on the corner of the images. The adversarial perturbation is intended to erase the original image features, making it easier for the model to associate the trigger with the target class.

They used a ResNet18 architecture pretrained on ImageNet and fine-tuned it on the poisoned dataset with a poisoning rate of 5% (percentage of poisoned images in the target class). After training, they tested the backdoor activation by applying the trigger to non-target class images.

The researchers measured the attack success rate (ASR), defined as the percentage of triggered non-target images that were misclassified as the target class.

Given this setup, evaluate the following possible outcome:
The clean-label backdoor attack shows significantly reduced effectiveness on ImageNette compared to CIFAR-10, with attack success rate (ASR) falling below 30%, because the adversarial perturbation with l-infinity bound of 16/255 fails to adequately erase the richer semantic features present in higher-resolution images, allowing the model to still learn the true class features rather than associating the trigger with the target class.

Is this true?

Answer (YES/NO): YES